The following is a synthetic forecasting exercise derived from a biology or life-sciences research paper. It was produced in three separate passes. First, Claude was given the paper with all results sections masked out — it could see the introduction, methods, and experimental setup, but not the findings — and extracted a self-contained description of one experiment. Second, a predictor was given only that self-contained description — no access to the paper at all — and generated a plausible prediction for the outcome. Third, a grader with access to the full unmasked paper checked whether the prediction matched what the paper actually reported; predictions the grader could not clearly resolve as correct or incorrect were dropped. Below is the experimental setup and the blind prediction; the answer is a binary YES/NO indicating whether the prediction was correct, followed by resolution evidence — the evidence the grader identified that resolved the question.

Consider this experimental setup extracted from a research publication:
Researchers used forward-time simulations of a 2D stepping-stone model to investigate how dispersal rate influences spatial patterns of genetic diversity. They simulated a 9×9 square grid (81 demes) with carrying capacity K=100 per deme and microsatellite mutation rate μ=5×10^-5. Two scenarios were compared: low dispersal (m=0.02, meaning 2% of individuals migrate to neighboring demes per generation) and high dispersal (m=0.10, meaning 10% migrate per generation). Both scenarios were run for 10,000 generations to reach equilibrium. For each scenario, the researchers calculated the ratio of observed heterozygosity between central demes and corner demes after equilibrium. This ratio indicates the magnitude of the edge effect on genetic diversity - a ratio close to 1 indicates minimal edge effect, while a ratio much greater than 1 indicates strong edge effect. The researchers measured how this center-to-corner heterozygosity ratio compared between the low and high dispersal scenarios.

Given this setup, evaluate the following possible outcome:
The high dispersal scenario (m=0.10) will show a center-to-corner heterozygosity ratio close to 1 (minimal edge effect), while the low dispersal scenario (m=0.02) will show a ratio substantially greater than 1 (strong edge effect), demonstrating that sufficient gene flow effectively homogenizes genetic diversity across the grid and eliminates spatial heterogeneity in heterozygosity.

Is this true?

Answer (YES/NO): NO